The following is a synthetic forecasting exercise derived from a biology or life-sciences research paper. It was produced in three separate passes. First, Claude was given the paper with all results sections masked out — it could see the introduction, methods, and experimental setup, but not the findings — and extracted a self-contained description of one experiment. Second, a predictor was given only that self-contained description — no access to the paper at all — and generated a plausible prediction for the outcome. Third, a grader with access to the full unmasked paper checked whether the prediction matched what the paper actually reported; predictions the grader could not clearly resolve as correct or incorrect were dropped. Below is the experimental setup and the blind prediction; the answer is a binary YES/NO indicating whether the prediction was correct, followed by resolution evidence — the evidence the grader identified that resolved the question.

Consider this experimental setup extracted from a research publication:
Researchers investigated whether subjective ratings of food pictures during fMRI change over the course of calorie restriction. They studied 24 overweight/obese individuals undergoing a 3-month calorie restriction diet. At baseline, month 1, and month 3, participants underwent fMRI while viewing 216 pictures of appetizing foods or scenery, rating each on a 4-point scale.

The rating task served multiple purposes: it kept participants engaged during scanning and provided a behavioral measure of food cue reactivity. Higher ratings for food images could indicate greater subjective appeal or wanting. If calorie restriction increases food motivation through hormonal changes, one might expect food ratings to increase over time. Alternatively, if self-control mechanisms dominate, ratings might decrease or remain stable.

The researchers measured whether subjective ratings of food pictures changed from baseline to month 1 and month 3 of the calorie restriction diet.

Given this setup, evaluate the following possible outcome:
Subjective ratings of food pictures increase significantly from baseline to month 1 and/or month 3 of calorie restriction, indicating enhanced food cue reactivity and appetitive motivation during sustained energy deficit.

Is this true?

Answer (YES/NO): NO